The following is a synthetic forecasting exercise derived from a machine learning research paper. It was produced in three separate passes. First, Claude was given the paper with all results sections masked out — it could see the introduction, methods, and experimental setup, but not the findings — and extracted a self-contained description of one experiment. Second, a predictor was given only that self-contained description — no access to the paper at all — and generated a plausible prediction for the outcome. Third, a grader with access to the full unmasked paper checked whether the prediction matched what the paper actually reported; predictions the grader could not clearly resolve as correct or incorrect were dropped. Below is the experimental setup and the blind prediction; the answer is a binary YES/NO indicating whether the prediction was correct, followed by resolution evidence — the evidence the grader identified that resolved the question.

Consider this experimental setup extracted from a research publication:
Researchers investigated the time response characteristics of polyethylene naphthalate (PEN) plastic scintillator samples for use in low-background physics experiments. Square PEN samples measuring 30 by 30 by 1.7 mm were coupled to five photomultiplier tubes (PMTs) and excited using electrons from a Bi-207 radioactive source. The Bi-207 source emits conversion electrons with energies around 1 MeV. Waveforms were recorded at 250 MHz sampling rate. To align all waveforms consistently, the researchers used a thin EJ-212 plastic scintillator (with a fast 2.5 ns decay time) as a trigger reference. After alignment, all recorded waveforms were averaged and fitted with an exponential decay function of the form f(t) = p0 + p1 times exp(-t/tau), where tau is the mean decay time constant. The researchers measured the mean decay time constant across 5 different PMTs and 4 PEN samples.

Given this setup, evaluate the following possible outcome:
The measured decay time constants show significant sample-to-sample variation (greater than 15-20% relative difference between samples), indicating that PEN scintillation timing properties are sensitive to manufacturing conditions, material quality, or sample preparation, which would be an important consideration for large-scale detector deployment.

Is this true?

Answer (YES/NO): NO